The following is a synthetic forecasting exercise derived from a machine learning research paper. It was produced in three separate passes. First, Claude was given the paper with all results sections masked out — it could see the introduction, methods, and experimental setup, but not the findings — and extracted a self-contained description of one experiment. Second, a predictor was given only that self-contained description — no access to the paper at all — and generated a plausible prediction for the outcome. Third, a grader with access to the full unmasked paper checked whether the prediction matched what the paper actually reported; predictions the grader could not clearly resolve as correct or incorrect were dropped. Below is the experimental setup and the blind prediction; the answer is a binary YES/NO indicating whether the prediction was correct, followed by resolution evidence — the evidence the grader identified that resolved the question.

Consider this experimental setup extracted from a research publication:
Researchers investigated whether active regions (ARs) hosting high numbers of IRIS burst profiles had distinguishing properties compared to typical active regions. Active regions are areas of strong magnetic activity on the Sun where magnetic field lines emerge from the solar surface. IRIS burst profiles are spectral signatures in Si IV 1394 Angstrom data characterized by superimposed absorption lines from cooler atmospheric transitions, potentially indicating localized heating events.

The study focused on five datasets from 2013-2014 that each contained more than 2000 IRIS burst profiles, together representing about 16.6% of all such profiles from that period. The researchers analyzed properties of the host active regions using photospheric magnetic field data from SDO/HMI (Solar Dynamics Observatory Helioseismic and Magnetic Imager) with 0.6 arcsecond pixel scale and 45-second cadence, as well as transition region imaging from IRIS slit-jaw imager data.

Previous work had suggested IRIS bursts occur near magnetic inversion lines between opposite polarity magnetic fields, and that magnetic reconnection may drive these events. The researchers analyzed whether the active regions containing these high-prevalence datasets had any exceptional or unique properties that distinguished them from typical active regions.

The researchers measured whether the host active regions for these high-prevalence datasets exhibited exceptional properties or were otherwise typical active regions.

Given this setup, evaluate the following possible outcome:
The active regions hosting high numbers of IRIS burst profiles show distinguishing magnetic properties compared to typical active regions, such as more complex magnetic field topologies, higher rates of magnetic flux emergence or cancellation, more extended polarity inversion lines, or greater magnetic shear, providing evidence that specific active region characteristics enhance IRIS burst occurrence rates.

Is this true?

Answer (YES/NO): NO